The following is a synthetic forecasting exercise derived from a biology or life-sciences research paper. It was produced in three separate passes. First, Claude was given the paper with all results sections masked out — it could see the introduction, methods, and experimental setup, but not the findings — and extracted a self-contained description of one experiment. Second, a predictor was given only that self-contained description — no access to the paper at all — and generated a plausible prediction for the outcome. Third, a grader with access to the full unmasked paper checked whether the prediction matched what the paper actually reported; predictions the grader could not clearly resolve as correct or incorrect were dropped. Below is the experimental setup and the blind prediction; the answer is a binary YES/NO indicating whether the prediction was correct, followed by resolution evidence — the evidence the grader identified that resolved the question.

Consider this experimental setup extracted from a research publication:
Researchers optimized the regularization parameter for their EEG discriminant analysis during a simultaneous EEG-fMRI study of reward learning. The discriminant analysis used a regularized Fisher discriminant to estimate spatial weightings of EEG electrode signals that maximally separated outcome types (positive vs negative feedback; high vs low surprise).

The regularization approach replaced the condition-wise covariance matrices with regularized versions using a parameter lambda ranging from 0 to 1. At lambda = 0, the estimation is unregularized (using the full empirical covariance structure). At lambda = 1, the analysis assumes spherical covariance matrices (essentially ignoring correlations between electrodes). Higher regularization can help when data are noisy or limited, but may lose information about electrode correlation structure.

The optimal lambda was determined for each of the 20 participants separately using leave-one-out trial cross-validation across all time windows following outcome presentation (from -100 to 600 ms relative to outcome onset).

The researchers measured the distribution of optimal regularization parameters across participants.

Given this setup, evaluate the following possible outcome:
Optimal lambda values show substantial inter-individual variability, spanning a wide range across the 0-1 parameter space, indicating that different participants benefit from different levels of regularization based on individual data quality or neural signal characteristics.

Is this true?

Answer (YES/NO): NO